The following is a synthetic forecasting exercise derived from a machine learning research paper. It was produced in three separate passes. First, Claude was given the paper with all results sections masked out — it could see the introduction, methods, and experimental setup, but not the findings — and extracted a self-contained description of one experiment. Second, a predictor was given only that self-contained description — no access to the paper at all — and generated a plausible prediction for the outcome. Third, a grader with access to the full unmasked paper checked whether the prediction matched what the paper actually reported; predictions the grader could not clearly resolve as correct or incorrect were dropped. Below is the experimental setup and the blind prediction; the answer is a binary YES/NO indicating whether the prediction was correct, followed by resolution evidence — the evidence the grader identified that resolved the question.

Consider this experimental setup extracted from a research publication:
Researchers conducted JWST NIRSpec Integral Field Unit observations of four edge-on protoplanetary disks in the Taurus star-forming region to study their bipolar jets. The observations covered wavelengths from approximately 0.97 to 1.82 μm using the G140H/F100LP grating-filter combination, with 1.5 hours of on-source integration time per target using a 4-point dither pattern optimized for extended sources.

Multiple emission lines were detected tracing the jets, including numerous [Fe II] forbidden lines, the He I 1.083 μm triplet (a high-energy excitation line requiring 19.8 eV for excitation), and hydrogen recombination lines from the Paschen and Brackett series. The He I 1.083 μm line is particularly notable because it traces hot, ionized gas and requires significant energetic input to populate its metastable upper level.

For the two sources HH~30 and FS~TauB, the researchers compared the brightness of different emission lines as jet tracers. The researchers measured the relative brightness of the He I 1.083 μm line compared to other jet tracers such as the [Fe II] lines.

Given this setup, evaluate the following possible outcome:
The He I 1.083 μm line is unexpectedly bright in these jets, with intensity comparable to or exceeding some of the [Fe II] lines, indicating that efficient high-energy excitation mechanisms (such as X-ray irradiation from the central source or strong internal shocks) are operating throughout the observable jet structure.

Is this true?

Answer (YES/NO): YES